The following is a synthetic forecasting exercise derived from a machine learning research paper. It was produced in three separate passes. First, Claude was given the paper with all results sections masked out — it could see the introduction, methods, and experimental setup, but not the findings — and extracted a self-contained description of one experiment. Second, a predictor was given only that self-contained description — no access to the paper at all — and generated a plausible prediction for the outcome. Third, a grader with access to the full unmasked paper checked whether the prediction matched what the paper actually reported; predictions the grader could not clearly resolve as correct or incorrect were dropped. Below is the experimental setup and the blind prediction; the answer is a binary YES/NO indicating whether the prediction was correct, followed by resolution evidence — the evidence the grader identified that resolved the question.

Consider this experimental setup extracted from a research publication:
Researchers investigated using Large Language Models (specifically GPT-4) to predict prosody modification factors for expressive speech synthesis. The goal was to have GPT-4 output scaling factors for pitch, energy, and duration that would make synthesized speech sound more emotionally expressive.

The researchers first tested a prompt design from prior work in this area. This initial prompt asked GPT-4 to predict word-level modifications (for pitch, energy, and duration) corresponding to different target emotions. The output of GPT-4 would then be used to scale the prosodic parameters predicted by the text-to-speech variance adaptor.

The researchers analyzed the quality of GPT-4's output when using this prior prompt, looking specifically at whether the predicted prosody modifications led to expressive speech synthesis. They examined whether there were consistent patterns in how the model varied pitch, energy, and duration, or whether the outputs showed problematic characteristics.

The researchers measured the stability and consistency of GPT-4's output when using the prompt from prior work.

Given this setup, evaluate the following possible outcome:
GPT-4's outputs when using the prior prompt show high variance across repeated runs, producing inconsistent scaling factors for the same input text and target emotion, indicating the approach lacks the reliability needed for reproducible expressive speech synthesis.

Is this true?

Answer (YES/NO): NO